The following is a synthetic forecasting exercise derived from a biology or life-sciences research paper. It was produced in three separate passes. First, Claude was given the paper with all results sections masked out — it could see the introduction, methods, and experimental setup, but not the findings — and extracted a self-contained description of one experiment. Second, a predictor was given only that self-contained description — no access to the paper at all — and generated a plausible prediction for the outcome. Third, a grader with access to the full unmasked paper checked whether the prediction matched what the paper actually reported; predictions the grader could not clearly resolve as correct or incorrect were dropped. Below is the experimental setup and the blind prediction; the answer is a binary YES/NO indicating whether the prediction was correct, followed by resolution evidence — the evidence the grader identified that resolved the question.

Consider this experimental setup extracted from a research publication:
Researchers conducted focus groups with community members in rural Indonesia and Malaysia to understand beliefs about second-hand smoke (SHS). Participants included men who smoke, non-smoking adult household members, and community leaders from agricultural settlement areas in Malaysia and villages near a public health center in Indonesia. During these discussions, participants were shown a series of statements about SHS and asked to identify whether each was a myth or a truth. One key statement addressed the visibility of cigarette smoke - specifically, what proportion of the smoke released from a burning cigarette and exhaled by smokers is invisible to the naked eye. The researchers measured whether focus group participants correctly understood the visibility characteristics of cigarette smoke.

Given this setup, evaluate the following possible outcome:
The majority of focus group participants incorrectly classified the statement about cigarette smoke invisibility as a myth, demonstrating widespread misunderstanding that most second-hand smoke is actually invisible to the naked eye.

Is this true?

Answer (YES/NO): NO